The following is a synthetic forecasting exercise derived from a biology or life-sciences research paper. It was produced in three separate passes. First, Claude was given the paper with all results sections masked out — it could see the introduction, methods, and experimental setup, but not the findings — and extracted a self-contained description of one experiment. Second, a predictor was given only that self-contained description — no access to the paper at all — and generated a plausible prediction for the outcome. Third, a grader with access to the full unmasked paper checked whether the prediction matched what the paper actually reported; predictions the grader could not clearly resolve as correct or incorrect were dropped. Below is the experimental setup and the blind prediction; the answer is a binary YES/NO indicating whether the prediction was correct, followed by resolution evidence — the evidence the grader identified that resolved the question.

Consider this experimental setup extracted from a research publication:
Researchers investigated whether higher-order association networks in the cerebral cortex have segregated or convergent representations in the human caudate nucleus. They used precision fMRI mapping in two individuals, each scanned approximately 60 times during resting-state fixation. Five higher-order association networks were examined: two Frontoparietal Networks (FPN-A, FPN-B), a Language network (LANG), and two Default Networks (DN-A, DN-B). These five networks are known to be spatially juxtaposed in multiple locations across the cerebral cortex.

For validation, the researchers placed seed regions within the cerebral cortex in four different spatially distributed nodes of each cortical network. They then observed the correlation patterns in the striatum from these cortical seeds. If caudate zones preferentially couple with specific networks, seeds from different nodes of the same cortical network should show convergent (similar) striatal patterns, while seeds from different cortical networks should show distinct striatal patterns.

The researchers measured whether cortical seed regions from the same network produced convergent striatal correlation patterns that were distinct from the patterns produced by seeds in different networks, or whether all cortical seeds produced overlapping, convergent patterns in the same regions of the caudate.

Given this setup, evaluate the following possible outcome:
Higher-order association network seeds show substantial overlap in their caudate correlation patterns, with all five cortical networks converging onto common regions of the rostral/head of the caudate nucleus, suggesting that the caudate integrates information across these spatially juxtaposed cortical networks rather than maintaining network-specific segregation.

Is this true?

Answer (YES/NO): NO